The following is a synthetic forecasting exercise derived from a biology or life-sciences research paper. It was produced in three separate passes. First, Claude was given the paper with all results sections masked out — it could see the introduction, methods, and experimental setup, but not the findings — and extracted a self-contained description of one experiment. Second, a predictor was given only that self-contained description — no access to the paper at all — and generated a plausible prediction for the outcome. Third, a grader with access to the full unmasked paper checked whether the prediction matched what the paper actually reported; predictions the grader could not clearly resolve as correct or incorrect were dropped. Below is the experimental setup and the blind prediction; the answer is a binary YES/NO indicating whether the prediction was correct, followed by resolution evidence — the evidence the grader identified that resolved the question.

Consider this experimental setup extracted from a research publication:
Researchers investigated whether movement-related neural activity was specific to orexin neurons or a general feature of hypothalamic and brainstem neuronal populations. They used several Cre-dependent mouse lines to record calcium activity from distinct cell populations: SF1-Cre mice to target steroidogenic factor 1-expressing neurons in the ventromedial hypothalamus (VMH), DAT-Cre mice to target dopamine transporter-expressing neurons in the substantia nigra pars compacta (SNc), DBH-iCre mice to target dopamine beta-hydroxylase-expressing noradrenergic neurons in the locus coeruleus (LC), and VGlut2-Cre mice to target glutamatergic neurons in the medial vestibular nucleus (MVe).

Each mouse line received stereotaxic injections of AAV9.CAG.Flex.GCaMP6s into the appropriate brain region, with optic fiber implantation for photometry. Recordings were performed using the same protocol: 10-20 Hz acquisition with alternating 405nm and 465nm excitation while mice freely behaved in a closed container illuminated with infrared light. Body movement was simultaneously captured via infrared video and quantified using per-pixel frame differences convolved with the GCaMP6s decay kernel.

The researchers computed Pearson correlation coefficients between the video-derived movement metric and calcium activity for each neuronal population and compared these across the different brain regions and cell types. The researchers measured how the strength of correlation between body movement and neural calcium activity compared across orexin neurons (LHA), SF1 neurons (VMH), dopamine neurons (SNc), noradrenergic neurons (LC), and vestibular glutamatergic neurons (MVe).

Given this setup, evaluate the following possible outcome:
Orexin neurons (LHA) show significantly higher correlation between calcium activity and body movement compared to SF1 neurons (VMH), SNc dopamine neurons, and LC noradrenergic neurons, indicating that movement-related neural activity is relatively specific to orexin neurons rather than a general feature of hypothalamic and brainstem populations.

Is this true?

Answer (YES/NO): NO